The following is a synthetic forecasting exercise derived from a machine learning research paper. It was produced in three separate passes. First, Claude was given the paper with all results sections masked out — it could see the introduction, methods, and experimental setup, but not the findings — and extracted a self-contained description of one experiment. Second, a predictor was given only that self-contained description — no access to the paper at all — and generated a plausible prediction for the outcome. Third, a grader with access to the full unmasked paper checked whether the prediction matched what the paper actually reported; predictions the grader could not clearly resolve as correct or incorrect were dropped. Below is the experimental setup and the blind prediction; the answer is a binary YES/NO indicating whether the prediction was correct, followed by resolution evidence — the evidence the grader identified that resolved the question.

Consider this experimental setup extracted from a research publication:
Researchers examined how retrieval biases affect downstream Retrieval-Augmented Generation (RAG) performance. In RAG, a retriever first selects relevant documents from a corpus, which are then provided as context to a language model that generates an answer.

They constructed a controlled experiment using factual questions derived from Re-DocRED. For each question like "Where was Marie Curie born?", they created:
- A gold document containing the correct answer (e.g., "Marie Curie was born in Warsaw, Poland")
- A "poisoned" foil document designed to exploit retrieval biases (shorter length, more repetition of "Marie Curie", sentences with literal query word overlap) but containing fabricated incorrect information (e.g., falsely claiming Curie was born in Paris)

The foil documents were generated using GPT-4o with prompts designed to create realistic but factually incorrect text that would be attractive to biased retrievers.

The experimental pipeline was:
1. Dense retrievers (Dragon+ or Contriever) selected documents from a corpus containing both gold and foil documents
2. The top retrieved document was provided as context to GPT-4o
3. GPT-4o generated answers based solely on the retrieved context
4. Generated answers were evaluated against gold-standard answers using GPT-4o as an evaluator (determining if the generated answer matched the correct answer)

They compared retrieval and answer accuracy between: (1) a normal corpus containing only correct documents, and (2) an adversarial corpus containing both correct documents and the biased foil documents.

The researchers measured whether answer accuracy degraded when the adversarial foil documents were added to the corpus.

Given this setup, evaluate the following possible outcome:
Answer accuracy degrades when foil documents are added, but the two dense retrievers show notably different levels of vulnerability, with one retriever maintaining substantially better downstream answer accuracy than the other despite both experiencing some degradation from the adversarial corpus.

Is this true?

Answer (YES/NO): NO